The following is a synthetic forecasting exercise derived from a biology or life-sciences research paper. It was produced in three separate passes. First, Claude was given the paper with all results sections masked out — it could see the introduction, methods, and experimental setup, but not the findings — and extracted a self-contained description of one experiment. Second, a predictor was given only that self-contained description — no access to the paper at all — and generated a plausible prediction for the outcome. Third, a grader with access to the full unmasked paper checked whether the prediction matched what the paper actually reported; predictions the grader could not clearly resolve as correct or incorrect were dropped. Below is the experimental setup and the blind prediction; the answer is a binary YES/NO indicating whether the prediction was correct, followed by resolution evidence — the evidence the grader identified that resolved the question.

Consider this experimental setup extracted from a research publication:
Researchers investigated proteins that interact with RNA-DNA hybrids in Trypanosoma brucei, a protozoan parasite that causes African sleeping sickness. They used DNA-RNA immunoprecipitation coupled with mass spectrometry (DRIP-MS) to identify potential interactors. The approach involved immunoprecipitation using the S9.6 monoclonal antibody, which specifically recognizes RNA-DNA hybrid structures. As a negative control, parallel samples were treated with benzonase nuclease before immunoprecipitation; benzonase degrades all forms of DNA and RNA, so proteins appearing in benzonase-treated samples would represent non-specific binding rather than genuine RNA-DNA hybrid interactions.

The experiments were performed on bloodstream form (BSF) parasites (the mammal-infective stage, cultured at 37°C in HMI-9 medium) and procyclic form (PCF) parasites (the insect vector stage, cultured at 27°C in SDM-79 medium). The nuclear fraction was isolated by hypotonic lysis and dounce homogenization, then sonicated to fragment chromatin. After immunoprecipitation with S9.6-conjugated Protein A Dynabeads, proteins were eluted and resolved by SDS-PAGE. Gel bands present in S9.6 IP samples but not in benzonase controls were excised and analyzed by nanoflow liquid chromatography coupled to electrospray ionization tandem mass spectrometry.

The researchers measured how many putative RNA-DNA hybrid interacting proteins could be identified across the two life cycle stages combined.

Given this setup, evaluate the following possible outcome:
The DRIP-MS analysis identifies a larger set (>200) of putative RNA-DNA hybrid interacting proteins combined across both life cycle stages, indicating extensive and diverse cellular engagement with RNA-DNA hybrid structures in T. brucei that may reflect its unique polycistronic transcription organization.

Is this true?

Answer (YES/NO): YES